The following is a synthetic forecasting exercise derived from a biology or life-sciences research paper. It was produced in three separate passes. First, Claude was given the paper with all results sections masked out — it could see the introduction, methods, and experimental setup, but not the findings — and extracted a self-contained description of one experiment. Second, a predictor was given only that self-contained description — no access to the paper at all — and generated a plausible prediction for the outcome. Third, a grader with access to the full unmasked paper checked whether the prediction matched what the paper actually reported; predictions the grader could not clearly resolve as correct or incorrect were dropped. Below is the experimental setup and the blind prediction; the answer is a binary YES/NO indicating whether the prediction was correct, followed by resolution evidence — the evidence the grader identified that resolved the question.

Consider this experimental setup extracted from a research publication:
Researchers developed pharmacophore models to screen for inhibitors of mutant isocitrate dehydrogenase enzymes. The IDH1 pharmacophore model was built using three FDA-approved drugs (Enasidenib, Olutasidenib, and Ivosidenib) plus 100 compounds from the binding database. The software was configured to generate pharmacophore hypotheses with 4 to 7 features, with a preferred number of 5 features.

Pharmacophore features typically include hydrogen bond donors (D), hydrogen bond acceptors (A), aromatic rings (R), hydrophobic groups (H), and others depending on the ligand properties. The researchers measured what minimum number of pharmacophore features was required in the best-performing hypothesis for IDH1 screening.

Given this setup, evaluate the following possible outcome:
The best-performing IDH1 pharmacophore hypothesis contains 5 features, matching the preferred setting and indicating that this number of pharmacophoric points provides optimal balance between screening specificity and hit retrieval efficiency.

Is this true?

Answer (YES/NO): NO